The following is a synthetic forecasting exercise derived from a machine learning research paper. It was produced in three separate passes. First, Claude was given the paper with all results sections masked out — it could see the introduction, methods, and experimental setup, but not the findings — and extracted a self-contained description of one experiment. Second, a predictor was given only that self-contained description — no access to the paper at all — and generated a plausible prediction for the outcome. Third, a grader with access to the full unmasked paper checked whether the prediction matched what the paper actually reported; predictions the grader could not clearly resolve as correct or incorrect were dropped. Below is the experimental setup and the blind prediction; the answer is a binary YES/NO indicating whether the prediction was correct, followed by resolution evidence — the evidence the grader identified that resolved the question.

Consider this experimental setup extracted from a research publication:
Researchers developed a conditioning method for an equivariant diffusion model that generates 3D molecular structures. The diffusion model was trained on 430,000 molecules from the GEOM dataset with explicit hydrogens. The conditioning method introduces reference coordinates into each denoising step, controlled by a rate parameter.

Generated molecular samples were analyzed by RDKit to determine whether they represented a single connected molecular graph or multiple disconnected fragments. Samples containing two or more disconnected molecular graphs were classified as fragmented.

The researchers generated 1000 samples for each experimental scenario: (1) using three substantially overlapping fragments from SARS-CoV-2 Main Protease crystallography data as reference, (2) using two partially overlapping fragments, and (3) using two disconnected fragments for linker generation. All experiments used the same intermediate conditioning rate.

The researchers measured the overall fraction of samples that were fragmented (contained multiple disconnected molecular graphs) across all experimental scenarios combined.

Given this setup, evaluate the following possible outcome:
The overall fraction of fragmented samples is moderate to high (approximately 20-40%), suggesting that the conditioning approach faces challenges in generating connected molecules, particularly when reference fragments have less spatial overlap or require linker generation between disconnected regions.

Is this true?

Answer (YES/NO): NO